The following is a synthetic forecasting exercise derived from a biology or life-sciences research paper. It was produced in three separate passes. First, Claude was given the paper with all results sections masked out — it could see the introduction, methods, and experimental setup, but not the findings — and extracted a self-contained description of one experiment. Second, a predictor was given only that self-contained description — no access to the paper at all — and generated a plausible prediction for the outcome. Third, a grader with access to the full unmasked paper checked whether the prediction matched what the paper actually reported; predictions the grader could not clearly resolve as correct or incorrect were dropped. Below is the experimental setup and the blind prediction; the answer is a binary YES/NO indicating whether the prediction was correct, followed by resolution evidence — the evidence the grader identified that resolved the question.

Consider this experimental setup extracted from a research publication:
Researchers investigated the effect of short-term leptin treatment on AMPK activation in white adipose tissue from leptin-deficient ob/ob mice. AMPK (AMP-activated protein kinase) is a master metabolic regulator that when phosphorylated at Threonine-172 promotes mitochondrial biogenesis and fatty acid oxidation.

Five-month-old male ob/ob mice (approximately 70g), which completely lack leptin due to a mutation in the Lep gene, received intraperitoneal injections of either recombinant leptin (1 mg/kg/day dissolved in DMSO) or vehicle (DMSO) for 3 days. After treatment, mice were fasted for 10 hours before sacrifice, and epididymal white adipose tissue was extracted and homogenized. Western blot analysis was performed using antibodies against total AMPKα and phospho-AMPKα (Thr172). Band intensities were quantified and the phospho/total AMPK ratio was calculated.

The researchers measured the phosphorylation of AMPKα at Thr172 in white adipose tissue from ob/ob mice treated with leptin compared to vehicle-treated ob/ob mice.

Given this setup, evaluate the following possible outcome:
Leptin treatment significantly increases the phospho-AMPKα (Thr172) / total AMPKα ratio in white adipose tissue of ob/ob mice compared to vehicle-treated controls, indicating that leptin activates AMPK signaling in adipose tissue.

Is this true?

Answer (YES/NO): YES